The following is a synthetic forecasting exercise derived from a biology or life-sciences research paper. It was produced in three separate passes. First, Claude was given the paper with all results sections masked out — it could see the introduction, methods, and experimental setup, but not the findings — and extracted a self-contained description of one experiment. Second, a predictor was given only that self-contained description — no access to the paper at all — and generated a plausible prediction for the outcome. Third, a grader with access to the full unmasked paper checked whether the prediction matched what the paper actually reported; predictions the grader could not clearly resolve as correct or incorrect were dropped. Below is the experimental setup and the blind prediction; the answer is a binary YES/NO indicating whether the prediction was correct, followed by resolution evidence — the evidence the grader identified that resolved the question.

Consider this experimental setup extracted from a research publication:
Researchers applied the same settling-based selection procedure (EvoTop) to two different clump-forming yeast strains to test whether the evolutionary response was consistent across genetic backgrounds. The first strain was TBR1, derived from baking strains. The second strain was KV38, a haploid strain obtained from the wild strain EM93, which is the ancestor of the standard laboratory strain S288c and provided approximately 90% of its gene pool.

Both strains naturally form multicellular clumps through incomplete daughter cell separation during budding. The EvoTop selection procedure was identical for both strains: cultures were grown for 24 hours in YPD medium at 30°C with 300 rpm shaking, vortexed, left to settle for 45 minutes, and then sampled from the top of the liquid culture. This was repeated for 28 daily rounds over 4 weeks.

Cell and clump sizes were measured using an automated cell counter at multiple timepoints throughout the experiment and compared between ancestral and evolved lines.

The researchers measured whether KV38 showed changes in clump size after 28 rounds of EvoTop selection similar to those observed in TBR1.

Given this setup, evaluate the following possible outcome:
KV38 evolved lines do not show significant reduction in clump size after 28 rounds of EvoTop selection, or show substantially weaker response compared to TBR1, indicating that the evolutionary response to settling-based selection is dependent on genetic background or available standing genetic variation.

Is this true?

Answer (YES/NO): NO